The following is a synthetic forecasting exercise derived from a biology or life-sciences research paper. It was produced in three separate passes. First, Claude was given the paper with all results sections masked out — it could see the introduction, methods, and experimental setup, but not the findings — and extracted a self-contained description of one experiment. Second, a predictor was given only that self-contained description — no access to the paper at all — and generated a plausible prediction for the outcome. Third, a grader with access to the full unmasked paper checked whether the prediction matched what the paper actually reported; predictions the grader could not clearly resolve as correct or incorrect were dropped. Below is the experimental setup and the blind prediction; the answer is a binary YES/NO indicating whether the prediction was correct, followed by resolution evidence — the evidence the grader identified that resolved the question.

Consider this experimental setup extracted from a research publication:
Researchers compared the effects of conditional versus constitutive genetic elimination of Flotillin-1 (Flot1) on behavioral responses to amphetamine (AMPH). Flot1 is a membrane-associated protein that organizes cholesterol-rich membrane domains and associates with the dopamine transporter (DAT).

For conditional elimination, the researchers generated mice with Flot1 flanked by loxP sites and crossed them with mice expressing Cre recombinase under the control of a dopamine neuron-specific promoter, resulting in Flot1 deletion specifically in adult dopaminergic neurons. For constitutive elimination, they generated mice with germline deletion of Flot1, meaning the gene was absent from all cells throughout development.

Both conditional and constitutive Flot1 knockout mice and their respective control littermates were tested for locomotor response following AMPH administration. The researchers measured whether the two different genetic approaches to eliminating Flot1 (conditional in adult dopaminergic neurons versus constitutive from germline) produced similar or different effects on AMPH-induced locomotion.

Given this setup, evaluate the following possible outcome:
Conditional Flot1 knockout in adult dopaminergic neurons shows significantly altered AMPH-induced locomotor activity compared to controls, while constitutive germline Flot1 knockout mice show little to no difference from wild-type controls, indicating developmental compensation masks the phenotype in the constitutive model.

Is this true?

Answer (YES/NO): YES